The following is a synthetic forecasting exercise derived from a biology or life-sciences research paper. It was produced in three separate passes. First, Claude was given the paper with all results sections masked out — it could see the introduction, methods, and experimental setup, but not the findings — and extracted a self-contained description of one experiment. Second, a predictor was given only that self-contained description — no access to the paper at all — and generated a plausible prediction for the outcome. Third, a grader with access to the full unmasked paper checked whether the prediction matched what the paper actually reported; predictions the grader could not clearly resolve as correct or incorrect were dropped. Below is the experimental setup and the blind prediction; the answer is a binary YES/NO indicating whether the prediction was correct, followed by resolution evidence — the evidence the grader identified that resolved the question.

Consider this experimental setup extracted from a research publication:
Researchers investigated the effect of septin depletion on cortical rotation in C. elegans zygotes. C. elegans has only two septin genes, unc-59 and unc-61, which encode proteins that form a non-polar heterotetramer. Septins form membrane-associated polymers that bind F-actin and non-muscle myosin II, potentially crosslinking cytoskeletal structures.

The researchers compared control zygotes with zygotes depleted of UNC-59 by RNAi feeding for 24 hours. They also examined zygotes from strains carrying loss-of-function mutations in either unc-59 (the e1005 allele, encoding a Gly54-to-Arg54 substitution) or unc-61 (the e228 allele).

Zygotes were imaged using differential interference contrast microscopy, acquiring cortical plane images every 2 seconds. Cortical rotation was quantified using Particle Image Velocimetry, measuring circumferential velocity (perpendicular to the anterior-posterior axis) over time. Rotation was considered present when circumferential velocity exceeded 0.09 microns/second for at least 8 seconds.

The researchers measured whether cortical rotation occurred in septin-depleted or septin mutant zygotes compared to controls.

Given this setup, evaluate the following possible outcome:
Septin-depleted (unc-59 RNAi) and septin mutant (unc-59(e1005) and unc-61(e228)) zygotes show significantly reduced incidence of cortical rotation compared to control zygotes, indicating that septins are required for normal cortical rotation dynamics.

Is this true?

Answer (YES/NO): YES